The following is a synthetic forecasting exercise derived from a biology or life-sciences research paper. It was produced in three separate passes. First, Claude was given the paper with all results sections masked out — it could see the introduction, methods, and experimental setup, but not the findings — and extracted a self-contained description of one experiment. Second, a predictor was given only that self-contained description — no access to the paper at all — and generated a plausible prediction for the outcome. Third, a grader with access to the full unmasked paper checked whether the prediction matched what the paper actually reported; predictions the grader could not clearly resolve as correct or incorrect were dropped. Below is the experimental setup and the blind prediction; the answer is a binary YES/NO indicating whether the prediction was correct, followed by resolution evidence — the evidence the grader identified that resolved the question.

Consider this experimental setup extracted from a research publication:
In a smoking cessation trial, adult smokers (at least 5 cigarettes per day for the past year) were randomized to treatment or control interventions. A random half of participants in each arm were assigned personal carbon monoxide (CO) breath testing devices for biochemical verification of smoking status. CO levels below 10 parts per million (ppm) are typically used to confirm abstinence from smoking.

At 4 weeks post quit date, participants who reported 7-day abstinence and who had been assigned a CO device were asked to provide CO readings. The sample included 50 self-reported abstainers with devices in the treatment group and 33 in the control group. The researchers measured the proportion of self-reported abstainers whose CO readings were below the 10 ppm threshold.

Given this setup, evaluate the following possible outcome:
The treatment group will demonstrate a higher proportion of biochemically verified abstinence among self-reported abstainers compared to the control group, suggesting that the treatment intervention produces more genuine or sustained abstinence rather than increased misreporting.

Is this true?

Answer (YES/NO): NO